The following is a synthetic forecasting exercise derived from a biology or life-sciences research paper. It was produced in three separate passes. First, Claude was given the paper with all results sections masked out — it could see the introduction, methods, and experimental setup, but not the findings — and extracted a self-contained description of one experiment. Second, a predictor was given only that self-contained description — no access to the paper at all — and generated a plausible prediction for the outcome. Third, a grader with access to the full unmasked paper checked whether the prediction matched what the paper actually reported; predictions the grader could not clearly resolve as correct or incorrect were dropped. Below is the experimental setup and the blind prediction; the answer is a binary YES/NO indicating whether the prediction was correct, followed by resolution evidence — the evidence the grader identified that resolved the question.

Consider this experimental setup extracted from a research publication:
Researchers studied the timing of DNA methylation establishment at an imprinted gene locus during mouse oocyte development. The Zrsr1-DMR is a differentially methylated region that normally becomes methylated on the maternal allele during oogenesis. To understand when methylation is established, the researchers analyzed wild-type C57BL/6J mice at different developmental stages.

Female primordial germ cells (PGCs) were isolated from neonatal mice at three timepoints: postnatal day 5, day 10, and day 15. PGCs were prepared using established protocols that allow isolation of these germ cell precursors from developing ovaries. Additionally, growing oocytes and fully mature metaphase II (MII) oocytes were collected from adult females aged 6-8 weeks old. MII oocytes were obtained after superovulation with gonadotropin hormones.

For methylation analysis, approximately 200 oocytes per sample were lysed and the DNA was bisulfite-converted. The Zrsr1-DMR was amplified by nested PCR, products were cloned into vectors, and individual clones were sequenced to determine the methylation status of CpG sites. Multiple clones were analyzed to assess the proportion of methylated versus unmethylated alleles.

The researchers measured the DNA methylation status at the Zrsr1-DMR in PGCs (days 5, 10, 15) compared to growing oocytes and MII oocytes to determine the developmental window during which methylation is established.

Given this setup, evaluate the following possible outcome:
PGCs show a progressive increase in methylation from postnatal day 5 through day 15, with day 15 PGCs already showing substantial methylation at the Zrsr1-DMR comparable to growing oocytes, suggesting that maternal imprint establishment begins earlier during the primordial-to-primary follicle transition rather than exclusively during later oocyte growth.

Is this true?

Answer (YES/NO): NO